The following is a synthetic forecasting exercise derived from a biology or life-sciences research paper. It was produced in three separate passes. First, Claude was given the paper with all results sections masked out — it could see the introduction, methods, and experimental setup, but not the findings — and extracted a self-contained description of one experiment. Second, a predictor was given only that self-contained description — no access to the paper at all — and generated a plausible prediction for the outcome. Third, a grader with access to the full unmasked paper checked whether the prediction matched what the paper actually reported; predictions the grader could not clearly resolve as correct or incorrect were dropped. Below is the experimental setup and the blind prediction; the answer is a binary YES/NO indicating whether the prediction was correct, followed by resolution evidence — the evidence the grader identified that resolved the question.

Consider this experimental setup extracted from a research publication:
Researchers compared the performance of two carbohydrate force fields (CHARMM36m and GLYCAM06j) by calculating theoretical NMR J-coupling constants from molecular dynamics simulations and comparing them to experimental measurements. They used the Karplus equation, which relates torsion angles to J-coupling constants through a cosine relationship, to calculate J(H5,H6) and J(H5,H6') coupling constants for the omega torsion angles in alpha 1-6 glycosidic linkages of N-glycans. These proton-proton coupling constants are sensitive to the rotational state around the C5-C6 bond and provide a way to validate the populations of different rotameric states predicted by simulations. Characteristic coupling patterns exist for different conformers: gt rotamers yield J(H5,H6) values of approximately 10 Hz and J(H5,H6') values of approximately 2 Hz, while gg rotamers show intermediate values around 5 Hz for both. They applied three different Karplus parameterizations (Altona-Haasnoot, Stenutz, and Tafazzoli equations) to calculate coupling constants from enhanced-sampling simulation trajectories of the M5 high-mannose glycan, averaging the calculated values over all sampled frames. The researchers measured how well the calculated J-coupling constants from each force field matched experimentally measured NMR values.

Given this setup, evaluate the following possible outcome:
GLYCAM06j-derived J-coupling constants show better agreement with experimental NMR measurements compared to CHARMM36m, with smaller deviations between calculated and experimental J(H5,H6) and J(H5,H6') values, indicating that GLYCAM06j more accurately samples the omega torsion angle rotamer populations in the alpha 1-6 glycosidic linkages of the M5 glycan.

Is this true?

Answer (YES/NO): NO